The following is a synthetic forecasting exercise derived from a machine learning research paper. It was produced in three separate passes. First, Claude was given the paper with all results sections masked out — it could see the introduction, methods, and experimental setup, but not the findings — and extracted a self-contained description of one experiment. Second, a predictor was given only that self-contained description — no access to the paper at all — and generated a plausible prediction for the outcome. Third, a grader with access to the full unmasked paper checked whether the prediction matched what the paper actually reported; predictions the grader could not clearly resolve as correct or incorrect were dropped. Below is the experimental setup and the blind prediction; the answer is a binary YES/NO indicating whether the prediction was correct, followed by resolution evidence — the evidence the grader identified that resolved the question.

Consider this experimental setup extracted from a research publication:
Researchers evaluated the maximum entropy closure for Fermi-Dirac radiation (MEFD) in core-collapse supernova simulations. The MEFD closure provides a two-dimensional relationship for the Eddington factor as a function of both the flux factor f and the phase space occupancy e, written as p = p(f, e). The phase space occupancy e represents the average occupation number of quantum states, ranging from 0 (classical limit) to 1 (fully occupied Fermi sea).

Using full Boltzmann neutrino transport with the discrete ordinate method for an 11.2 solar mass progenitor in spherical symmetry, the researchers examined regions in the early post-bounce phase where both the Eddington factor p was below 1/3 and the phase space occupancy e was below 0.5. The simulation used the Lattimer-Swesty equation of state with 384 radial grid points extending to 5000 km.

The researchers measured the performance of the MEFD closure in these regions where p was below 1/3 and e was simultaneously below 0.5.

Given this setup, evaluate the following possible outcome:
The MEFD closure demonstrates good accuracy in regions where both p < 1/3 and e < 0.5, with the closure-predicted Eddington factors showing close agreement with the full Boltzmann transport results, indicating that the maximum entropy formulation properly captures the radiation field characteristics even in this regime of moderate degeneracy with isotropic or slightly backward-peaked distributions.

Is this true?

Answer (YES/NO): NO